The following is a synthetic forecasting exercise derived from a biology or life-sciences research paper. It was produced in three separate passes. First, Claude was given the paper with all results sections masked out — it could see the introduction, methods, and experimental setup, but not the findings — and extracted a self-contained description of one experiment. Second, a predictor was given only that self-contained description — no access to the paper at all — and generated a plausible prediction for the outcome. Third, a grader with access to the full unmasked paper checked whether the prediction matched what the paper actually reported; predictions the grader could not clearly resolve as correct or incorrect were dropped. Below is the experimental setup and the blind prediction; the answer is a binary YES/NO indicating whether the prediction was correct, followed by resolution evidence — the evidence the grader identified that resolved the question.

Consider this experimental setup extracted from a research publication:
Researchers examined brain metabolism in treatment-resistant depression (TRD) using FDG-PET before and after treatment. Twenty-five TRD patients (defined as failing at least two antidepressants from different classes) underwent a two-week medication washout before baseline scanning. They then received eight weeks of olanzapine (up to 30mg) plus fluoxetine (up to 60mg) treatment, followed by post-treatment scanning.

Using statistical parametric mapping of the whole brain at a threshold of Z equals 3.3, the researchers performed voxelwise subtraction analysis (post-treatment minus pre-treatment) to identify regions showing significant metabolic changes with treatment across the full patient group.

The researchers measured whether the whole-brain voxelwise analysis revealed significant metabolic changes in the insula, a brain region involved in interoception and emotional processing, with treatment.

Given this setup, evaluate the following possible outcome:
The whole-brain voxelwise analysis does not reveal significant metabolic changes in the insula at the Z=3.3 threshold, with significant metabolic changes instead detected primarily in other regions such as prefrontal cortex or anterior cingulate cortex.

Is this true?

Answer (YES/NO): NO